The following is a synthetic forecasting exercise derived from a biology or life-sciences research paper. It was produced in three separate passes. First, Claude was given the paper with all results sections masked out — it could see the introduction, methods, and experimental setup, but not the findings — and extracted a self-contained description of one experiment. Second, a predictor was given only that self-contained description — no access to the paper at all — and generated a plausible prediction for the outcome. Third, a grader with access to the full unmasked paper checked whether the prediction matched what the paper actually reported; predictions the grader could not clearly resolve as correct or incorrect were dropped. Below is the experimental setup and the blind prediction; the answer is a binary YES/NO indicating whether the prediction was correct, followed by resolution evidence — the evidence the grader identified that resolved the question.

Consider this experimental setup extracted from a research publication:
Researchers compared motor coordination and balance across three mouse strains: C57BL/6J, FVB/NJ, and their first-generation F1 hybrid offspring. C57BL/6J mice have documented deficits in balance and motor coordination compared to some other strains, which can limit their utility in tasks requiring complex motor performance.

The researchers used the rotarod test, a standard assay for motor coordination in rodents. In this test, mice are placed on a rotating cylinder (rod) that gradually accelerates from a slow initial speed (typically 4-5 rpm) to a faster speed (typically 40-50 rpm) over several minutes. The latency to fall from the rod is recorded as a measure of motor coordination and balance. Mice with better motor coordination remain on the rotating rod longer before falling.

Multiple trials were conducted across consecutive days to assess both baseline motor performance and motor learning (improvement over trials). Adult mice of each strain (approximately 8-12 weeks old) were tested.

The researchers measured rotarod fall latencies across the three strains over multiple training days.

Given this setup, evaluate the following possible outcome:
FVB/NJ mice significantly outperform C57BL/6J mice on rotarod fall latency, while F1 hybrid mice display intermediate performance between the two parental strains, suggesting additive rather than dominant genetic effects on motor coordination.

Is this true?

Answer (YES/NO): NO